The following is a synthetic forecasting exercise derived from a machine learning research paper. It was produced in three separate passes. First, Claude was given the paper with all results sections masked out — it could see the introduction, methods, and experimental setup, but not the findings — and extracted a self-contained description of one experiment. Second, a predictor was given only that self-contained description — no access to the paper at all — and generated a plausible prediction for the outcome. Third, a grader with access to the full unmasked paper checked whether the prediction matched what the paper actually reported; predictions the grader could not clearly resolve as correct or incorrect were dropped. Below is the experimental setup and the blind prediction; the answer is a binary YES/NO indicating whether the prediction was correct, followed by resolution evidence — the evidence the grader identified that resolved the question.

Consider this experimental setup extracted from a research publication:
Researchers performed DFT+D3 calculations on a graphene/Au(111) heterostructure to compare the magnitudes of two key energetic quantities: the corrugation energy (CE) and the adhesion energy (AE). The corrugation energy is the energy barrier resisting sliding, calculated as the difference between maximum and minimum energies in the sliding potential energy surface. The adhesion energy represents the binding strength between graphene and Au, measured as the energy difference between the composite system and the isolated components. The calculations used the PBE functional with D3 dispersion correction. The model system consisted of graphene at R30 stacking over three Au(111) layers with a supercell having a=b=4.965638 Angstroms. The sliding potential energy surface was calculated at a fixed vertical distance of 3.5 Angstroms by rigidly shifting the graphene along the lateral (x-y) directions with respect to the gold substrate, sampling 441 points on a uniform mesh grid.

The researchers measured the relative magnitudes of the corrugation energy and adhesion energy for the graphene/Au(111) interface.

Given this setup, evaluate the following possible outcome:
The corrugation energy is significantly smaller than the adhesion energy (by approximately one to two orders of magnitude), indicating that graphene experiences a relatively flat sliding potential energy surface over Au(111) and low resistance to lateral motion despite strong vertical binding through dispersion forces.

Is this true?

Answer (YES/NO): NO